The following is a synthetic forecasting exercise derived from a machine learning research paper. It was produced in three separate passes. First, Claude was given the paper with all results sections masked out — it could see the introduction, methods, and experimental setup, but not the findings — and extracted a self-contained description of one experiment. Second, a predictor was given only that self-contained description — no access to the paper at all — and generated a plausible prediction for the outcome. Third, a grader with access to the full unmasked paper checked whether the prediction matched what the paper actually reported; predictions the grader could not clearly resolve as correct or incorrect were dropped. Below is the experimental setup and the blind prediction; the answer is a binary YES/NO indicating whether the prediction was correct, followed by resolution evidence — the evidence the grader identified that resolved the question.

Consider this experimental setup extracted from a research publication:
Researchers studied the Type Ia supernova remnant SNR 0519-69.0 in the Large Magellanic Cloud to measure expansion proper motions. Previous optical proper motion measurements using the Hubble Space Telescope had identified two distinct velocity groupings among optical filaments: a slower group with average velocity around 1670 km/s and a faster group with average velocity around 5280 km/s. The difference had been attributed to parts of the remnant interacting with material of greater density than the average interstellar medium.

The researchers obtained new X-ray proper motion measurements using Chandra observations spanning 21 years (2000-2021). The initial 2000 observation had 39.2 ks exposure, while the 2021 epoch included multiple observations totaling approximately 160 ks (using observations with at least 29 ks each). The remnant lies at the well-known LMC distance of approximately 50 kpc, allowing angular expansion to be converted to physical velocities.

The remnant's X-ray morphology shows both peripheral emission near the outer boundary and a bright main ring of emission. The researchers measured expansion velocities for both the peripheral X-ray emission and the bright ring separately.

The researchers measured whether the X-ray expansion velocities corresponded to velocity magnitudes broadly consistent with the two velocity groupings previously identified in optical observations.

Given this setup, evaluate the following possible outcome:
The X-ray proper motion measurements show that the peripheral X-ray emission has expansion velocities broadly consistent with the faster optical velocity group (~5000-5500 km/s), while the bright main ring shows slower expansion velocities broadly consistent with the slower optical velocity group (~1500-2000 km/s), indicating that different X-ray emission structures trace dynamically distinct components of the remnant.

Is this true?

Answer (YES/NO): YES